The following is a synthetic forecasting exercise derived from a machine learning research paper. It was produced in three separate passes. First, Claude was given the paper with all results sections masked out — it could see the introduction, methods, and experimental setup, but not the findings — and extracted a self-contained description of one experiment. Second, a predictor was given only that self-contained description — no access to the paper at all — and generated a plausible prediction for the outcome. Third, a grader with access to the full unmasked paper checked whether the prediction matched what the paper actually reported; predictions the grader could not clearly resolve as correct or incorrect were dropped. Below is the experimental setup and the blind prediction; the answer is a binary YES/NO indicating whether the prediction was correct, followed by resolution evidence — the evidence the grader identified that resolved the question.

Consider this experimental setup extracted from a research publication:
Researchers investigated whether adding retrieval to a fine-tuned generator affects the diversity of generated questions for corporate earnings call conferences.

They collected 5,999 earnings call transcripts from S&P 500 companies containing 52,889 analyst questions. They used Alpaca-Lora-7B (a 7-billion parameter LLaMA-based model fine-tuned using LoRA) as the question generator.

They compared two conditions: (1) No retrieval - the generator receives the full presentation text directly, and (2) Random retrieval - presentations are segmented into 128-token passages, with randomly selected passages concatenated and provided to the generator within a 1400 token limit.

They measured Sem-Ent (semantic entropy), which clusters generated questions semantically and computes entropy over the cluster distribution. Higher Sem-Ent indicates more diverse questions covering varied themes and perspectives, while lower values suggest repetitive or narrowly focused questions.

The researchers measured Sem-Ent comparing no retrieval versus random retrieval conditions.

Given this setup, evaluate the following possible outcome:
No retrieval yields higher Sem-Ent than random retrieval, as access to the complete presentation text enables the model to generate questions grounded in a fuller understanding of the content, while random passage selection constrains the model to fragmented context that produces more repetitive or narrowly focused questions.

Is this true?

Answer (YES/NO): NO